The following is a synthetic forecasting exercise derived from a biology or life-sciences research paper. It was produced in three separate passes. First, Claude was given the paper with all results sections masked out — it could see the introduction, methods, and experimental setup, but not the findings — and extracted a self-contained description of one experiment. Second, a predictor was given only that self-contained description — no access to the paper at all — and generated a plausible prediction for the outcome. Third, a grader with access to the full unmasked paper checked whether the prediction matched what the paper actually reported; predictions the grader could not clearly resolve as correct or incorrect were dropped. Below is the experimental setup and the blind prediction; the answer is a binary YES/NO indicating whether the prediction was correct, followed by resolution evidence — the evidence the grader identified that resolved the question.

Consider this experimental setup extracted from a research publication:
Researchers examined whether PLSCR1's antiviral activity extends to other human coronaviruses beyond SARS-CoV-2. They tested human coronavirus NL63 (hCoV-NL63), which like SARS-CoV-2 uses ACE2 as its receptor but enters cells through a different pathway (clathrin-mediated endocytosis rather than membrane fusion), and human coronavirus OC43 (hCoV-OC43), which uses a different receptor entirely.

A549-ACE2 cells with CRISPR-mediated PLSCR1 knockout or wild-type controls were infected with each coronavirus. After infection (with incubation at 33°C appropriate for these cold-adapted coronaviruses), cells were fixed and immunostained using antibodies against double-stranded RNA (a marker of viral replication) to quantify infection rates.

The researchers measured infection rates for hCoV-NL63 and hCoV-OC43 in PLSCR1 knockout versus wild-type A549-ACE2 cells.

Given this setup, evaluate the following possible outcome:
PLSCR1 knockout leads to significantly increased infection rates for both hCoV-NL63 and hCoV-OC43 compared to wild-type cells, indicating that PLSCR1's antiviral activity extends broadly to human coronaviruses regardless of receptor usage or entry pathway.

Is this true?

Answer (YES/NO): NO